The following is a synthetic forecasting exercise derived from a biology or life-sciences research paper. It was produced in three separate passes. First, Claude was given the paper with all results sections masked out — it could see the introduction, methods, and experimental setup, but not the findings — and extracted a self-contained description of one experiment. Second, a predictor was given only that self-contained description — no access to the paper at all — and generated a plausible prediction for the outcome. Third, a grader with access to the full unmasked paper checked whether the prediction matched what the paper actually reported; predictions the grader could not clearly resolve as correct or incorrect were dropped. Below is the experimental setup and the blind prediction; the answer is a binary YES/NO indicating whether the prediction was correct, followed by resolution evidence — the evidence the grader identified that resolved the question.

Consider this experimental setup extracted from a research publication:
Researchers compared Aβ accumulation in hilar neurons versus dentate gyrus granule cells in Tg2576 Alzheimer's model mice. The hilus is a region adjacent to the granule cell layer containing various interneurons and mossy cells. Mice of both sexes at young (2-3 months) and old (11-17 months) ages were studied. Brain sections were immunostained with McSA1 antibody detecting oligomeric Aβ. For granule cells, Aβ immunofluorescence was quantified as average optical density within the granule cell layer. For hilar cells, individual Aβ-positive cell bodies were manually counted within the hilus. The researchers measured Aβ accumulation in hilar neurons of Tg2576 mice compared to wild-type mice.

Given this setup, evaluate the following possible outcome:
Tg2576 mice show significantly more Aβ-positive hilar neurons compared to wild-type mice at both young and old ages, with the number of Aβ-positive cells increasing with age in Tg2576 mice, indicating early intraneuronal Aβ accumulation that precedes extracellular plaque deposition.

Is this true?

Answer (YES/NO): NO